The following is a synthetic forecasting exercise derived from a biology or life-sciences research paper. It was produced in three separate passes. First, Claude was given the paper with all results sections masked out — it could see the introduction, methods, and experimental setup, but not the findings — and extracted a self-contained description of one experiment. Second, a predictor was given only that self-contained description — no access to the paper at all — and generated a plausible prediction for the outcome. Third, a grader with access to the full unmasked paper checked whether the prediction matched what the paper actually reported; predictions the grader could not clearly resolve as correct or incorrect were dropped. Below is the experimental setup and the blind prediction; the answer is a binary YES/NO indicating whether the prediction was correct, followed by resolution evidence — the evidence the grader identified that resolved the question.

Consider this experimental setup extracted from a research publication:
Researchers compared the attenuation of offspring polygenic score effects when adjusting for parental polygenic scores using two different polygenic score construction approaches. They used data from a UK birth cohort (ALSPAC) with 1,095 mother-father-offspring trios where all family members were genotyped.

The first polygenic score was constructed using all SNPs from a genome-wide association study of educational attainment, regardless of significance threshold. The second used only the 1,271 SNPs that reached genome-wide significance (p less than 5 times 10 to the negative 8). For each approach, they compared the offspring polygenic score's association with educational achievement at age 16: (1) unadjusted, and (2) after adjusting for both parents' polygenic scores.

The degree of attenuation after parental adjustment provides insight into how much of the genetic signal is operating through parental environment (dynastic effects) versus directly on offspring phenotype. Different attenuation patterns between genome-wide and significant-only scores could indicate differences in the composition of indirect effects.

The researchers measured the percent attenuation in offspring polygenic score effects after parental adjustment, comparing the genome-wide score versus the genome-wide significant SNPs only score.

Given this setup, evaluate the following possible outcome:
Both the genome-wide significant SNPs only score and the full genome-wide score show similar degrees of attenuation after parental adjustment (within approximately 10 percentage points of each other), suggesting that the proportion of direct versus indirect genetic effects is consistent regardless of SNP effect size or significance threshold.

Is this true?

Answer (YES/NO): NO